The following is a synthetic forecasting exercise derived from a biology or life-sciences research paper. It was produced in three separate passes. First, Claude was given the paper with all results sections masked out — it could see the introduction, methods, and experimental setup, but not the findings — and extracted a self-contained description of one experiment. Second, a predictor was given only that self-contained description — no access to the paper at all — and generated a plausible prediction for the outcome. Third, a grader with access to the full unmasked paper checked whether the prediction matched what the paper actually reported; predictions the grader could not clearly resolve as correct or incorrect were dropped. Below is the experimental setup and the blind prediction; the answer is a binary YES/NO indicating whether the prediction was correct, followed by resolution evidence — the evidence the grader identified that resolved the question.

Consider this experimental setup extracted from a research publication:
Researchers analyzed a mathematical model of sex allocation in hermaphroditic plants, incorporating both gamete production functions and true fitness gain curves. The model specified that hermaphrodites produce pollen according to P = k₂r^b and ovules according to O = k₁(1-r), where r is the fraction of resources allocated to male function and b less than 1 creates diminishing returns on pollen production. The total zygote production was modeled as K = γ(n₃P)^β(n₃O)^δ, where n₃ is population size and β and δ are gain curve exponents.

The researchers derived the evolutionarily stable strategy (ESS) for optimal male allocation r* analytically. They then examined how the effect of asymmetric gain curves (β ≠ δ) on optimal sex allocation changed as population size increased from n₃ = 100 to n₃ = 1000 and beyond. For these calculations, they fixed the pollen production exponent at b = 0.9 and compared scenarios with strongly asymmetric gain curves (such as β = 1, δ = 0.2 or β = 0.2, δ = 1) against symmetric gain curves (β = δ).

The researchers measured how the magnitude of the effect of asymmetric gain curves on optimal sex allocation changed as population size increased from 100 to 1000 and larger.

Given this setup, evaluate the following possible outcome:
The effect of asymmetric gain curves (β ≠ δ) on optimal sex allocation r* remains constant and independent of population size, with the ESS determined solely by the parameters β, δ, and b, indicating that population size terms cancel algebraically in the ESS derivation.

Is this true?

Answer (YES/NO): NO